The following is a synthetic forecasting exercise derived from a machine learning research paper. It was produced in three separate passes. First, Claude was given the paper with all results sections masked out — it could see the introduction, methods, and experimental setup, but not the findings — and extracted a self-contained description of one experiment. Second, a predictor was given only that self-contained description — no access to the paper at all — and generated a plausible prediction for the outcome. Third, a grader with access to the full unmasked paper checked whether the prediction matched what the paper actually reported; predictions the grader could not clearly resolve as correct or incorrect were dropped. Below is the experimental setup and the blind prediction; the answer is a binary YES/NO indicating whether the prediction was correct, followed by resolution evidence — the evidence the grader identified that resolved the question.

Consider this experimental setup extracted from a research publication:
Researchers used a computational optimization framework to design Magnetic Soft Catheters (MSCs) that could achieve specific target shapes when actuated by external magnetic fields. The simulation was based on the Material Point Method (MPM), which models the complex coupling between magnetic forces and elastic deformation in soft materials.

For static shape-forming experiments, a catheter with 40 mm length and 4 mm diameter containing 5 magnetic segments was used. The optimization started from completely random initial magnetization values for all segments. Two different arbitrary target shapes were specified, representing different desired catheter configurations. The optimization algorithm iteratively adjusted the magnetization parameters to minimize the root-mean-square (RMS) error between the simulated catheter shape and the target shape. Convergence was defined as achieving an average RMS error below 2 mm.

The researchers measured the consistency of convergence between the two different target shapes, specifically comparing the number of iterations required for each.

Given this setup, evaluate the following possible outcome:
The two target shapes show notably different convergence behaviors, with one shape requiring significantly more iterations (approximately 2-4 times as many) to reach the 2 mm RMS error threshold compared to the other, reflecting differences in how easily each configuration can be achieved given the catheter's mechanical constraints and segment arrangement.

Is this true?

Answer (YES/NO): NO